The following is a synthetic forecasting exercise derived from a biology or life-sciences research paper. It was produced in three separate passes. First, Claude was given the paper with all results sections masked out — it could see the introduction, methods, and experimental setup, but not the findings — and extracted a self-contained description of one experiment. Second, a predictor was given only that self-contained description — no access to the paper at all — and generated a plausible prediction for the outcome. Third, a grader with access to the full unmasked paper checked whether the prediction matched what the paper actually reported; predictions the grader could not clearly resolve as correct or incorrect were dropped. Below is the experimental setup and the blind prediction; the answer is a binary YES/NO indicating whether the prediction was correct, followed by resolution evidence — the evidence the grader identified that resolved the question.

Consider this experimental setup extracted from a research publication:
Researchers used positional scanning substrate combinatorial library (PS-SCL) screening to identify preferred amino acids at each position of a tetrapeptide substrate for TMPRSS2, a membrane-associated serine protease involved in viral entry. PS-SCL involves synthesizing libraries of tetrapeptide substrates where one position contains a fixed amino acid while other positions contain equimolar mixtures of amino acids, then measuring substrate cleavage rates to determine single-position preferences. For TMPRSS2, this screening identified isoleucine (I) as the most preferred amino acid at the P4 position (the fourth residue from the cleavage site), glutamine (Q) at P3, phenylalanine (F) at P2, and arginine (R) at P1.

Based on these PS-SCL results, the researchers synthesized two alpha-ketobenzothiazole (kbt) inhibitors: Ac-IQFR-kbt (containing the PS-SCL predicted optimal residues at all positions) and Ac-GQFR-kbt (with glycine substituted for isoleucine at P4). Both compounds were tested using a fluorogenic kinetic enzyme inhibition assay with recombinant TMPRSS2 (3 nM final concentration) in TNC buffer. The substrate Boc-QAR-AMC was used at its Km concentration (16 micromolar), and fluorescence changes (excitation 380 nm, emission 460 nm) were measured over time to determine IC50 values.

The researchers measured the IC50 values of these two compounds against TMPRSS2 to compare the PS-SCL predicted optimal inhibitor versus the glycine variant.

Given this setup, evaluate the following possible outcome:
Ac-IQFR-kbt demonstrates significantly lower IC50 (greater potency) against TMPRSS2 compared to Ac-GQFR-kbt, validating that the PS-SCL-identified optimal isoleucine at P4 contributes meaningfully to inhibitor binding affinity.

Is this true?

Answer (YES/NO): NO